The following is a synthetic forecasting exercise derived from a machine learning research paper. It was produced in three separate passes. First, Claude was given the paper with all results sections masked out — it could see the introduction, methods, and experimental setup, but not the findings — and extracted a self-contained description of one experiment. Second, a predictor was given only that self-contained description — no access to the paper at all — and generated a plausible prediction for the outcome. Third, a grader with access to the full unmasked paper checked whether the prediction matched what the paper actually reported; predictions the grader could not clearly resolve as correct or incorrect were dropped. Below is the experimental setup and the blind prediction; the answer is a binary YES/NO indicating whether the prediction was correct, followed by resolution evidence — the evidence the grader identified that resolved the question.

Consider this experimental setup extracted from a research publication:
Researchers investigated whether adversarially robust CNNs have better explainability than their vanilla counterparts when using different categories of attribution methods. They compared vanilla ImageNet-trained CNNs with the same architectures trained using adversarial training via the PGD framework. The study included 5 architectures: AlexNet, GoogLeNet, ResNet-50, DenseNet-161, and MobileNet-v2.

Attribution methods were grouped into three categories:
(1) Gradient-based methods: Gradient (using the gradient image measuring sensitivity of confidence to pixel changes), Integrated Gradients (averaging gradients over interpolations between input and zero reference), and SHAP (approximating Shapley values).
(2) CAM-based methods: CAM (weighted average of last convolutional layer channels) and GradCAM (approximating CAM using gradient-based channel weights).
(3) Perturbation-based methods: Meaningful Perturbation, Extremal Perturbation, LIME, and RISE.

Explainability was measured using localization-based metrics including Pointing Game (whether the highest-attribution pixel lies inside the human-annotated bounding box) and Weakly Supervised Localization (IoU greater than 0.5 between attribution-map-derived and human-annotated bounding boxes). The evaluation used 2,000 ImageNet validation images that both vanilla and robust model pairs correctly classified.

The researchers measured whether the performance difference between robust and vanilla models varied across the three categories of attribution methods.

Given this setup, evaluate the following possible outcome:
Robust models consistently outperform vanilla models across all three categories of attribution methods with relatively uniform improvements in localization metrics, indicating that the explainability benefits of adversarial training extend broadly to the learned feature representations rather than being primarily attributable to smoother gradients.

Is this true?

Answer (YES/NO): NO